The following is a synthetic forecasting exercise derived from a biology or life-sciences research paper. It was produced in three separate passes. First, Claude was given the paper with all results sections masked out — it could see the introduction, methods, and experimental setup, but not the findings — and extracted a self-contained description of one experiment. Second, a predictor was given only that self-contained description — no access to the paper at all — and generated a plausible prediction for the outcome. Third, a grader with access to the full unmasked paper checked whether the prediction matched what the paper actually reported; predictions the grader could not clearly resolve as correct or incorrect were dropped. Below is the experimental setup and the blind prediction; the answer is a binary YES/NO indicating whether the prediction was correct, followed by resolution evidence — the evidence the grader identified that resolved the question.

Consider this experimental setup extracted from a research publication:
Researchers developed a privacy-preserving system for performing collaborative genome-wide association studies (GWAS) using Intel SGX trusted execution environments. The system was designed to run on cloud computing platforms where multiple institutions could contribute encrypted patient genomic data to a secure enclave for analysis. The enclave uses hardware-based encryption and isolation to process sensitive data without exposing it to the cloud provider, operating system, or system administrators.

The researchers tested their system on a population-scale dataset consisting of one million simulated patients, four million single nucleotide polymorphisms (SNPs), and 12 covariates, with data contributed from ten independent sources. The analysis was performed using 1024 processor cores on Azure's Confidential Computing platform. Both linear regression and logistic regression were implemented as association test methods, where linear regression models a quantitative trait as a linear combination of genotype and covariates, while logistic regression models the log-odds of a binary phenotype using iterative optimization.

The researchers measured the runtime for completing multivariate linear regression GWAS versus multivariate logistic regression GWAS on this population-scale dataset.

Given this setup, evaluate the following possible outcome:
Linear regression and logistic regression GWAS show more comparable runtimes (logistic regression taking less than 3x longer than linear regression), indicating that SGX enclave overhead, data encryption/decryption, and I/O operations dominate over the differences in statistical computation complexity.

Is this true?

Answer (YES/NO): NO